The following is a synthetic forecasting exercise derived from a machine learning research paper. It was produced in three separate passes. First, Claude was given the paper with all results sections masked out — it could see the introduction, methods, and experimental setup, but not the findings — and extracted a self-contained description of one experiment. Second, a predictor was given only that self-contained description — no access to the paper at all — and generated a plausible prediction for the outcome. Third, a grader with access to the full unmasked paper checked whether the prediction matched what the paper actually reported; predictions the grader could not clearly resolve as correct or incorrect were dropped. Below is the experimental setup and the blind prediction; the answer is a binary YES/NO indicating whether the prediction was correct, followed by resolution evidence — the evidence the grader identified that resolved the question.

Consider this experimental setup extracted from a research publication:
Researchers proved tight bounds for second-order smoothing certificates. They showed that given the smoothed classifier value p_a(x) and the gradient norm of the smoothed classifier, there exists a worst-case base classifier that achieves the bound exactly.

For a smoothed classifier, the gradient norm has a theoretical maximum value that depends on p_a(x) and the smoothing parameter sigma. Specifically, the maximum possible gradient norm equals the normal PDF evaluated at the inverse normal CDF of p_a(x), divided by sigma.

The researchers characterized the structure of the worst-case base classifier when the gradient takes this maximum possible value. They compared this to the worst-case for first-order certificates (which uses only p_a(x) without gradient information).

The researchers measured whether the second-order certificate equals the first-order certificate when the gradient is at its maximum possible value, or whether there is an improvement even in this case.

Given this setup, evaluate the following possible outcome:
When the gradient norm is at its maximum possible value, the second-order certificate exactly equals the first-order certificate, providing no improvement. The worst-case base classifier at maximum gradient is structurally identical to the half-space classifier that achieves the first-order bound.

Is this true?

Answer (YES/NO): YES